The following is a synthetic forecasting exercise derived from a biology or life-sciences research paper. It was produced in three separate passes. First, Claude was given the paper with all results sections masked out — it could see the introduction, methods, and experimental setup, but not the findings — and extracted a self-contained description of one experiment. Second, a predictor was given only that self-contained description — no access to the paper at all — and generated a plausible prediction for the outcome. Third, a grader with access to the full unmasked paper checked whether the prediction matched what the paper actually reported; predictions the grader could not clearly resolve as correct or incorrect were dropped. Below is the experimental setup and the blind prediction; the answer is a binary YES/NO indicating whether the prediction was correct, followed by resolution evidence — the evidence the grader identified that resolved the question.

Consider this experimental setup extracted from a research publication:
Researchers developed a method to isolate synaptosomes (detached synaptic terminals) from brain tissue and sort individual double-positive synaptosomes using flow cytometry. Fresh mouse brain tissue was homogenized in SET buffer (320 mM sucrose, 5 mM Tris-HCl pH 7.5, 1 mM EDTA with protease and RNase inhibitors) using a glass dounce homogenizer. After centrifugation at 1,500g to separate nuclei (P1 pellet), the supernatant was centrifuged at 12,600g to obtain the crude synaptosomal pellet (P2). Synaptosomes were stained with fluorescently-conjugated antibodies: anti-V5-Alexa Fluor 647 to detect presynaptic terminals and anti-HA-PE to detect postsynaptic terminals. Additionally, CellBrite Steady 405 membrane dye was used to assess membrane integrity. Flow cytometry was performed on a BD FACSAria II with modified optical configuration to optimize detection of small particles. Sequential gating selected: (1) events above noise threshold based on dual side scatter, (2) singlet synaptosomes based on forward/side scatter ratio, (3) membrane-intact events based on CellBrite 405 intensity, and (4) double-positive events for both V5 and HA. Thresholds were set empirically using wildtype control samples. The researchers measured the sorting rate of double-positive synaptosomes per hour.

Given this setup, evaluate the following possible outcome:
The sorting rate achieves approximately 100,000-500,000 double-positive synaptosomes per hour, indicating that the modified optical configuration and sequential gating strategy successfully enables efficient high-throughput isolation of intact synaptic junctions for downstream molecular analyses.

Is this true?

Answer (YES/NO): NO